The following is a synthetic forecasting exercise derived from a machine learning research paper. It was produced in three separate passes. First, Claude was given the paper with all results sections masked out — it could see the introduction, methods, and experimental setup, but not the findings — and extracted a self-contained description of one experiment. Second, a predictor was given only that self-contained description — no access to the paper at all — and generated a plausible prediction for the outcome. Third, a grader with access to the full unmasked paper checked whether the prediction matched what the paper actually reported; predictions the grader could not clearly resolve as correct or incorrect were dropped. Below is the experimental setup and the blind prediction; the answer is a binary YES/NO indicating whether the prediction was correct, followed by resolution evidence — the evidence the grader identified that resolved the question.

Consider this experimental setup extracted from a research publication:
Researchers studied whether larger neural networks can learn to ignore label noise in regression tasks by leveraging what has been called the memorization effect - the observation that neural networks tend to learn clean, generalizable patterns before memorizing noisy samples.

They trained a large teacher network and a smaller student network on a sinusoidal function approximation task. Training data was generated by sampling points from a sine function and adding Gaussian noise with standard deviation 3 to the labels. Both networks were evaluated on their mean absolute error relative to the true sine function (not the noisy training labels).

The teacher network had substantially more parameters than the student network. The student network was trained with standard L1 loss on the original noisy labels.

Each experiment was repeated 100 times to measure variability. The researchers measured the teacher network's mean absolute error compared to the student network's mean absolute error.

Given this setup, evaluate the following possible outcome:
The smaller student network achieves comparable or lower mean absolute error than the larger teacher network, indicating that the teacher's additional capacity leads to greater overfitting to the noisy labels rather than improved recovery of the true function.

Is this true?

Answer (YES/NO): NO